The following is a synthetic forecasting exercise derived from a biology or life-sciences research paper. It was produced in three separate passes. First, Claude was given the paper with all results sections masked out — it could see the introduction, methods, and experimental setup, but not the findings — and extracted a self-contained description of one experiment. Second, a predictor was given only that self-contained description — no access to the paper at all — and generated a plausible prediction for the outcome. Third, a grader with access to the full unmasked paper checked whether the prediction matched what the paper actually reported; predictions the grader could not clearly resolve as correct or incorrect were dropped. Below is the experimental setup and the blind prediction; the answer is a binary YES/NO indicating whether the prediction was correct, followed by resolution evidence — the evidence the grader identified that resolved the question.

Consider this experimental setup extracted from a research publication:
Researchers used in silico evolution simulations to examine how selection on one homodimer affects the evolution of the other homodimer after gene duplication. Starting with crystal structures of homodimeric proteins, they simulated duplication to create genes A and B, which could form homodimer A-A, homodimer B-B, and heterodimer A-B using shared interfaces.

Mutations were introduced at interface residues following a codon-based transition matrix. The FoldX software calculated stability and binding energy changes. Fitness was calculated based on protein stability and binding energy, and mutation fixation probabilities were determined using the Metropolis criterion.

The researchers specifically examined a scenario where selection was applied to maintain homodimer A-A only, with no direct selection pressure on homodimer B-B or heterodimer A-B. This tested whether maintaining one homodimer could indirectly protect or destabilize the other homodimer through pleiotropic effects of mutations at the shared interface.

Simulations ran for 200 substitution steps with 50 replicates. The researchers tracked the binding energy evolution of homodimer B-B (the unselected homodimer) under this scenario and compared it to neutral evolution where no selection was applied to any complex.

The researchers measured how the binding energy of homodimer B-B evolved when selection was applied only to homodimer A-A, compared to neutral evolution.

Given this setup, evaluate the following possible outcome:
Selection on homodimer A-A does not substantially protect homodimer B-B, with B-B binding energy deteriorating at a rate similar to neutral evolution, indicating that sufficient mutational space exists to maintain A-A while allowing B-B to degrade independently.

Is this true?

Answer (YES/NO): YES